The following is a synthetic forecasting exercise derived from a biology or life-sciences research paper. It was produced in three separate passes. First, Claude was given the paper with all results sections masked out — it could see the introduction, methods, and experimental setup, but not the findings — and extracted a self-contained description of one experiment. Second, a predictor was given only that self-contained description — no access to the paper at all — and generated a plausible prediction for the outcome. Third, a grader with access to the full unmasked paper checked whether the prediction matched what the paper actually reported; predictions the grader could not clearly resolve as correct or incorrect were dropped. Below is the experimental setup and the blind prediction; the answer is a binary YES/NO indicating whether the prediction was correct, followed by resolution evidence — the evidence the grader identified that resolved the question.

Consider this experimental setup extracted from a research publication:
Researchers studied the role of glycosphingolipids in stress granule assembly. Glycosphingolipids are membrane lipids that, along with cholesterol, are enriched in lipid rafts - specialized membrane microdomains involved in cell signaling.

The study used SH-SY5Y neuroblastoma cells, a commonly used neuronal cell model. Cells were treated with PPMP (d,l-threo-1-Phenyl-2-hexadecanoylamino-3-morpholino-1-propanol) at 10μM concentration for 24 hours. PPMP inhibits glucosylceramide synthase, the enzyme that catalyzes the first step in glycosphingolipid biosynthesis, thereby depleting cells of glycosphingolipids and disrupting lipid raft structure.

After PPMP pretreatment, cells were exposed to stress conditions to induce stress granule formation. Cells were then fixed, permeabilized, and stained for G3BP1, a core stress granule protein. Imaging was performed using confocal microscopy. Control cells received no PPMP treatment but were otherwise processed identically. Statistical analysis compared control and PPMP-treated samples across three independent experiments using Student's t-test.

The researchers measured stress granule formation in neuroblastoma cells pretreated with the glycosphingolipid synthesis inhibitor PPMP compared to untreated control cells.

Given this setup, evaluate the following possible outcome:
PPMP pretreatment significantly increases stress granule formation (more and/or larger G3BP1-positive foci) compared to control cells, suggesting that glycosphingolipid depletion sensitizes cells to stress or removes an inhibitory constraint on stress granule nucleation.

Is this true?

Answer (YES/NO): NO